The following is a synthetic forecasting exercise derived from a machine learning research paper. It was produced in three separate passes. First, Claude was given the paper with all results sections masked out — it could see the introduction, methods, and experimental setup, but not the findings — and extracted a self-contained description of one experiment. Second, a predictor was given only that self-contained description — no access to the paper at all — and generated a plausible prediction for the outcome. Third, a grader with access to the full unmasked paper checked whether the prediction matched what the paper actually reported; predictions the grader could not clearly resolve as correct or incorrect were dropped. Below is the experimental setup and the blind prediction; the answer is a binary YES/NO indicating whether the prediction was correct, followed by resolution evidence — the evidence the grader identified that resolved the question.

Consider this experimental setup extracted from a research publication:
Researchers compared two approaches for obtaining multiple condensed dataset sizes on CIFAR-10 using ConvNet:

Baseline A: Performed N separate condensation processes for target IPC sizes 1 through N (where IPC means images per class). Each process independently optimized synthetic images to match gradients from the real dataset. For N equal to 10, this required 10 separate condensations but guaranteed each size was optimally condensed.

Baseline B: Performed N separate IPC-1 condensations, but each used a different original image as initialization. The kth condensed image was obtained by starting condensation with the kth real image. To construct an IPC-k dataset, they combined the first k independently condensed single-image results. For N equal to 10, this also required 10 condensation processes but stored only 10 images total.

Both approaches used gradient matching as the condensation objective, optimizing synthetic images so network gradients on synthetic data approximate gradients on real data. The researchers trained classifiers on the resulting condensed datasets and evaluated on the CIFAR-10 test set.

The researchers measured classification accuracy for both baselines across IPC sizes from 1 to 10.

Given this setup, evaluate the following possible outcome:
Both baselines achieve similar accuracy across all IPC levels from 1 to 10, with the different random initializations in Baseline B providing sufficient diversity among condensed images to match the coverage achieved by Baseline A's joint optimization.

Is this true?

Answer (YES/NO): NO